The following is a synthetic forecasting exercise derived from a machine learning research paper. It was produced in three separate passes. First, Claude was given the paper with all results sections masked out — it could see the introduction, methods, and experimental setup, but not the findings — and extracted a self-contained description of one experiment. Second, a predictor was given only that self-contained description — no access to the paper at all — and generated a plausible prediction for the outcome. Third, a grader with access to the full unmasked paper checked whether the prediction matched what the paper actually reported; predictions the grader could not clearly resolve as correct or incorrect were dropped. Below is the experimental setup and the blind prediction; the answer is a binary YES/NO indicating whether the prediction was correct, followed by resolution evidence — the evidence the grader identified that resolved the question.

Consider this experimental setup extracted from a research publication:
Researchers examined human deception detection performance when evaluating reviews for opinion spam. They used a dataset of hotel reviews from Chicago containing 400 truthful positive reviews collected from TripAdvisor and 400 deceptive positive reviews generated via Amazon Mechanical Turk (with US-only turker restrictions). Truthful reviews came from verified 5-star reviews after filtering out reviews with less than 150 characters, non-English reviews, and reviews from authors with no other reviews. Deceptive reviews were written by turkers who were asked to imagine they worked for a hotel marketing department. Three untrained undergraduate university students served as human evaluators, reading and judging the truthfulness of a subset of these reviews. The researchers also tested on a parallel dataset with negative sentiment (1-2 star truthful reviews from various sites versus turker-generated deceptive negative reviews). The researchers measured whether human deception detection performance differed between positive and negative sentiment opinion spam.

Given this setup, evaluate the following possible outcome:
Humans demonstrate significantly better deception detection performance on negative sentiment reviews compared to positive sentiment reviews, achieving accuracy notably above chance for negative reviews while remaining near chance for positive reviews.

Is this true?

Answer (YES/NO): NO